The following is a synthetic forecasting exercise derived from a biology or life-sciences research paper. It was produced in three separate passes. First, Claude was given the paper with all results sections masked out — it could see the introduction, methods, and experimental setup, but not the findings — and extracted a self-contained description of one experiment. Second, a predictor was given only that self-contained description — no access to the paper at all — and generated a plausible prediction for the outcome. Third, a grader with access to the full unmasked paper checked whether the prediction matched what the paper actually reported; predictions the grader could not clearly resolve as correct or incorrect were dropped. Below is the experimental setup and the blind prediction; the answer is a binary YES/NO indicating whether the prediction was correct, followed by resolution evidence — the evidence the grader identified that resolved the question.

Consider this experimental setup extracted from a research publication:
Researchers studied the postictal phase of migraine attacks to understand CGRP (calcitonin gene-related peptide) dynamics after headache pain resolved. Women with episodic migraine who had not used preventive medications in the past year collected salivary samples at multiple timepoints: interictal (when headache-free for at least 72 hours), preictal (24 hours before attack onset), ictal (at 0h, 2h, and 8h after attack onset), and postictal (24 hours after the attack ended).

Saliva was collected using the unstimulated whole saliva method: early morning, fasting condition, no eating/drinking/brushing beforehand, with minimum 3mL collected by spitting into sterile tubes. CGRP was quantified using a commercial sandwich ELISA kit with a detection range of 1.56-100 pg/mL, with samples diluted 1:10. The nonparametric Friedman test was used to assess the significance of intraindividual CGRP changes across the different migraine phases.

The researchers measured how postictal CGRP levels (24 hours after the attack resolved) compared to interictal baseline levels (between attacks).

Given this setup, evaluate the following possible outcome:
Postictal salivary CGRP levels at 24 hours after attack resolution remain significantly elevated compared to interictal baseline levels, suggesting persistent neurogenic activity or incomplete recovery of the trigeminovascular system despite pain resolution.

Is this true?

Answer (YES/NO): NO